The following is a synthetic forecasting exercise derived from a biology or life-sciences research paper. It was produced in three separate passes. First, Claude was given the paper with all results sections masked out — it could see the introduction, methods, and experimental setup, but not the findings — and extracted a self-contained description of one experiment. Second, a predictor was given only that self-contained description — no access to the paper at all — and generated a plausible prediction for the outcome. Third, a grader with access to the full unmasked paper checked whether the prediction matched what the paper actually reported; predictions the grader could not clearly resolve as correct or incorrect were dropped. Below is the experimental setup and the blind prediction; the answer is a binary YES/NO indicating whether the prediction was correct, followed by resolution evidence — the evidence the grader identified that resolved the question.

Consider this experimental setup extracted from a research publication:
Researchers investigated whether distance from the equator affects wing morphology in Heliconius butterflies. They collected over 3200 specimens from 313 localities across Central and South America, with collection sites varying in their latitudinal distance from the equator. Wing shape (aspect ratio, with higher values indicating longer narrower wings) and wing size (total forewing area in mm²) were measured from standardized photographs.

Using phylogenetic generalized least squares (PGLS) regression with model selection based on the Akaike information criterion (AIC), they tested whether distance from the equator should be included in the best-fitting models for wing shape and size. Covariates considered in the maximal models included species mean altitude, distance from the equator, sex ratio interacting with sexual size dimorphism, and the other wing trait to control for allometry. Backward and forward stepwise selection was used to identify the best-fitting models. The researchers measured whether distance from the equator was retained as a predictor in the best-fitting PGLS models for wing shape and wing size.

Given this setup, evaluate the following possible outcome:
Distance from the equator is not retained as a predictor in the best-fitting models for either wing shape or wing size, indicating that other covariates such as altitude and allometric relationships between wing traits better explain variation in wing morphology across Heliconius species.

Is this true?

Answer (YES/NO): YES